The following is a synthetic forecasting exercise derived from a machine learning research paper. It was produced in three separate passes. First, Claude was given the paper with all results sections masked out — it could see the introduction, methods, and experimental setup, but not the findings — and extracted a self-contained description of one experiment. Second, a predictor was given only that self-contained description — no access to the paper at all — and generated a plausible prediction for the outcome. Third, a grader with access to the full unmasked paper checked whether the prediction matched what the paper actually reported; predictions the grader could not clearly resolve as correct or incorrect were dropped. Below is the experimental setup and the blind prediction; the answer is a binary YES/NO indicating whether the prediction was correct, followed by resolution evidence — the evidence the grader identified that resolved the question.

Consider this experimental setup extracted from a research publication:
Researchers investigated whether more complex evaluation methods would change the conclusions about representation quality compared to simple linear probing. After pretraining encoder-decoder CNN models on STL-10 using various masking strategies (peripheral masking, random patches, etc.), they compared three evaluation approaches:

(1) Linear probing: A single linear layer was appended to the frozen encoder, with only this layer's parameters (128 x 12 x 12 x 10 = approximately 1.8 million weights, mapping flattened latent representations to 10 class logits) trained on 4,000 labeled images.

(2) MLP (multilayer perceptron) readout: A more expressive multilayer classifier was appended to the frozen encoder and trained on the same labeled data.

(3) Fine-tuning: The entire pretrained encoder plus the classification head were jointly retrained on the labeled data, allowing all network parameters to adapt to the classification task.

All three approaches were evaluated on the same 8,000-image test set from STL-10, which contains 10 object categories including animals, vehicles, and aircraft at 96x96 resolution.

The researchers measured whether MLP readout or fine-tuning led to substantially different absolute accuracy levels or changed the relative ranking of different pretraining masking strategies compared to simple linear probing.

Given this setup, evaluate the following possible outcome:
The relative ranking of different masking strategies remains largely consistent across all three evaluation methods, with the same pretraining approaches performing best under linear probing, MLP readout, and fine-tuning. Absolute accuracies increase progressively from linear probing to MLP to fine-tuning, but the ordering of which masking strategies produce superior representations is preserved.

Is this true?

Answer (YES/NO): NO